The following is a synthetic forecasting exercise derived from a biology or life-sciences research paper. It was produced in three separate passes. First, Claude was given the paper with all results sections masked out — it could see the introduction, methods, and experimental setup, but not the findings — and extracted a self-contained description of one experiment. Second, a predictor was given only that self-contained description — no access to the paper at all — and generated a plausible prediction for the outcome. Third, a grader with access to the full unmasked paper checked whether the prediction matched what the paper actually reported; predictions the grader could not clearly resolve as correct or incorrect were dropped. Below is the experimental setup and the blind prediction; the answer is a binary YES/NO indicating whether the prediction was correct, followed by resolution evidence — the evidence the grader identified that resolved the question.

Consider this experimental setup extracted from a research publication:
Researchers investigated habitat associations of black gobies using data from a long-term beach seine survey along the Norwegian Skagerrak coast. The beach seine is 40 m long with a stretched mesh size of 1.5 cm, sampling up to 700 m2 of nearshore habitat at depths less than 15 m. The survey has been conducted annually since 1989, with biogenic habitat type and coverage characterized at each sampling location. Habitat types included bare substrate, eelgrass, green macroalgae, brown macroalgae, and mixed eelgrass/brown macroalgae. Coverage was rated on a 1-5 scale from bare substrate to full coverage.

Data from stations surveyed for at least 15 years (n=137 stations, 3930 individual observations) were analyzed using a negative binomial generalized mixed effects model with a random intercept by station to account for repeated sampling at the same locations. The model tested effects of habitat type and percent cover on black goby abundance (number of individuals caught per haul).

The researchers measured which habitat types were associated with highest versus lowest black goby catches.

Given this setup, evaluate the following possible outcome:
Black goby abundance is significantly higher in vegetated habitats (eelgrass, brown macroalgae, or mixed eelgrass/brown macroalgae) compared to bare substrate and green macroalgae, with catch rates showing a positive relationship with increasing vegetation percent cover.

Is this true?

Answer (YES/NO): NO